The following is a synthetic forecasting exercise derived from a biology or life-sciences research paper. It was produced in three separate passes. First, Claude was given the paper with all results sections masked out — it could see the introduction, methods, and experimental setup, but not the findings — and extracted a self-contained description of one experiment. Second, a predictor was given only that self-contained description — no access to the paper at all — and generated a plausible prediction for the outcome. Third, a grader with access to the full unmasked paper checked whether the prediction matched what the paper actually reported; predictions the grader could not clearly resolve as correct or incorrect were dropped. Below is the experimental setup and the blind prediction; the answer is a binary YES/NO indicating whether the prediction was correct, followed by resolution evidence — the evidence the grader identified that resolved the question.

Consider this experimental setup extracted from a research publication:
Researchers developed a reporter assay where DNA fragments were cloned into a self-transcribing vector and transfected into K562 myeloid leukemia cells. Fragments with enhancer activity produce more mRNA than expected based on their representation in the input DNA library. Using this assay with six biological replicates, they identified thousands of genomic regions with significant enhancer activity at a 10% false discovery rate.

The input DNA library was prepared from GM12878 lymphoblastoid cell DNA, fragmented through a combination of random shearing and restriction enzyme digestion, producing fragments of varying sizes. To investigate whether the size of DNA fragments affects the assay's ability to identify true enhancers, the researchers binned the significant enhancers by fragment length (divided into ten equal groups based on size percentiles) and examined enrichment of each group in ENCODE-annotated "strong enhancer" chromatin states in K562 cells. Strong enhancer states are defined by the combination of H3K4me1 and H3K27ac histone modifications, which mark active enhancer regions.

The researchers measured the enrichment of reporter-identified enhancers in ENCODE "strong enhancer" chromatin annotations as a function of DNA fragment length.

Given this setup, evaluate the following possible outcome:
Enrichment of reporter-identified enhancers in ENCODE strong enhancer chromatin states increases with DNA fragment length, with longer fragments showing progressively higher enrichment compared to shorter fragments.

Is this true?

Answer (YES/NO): YES